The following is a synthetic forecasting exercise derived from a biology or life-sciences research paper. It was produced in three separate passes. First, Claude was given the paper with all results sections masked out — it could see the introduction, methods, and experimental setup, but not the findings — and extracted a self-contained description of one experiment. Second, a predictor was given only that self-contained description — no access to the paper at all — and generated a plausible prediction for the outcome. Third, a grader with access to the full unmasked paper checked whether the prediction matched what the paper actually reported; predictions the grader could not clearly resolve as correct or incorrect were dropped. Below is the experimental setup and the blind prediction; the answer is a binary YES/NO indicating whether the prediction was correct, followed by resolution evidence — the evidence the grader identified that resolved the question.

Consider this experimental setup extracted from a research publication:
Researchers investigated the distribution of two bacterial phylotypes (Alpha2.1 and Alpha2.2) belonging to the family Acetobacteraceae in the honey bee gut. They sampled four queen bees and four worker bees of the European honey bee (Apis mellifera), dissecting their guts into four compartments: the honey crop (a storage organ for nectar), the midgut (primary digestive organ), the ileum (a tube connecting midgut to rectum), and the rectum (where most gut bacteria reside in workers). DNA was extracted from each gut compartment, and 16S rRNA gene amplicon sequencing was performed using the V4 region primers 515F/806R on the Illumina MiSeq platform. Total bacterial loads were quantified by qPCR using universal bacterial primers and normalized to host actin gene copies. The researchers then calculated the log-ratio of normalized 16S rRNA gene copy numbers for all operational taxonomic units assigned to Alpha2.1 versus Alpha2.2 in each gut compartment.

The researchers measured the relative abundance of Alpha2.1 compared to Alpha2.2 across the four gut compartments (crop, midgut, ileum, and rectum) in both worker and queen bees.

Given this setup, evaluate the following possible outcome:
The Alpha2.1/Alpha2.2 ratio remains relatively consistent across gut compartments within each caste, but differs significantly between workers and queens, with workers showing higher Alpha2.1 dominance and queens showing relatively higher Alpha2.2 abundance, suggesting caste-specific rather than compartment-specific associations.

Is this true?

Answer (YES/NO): NO